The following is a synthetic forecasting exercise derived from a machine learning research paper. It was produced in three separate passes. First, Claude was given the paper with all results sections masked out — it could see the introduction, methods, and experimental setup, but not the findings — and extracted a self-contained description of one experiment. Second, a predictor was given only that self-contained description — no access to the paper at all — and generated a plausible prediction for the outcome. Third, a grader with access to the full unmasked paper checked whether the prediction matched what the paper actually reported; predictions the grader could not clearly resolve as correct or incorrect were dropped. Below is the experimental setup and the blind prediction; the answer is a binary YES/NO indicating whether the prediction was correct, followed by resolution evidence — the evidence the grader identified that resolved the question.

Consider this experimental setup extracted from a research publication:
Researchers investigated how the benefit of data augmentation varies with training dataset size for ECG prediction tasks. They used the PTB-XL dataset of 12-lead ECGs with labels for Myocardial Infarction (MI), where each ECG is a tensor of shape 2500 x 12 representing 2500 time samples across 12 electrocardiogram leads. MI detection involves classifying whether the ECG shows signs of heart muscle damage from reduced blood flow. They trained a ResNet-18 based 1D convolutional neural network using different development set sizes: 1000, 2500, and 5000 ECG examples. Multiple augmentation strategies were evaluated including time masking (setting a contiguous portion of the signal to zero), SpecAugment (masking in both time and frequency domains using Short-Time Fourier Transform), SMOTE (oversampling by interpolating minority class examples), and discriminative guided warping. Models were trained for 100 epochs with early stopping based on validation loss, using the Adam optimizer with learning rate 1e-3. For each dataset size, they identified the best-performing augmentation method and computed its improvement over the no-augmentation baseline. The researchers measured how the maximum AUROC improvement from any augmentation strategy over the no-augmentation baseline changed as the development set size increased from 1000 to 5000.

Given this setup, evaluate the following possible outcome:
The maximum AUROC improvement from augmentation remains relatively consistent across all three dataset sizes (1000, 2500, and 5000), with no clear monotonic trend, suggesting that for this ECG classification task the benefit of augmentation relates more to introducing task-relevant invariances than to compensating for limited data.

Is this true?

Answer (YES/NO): NO